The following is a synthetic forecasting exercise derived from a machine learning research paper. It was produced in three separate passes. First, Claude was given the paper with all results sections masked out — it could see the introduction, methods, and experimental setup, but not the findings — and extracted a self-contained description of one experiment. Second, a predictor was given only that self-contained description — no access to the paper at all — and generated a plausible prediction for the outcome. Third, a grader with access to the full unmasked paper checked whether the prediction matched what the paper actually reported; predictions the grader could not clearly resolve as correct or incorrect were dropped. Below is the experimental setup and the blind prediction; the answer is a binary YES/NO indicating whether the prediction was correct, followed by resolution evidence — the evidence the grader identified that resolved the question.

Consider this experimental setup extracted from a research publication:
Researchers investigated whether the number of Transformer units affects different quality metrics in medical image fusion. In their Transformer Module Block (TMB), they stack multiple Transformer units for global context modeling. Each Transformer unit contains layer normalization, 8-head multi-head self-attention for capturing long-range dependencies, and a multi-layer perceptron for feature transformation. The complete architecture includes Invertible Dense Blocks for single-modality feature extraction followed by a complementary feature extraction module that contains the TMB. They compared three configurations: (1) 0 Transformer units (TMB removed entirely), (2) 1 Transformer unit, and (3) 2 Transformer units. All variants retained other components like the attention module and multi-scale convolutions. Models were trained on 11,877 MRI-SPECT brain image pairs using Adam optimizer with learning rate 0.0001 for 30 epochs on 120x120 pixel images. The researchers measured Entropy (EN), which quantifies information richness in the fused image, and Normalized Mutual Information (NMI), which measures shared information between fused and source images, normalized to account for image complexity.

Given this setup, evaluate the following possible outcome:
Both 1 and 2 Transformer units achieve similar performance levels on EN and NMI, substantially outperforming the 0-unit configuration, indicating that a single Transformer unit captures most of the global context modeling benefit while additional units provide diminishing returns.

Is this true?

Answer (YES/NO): NO